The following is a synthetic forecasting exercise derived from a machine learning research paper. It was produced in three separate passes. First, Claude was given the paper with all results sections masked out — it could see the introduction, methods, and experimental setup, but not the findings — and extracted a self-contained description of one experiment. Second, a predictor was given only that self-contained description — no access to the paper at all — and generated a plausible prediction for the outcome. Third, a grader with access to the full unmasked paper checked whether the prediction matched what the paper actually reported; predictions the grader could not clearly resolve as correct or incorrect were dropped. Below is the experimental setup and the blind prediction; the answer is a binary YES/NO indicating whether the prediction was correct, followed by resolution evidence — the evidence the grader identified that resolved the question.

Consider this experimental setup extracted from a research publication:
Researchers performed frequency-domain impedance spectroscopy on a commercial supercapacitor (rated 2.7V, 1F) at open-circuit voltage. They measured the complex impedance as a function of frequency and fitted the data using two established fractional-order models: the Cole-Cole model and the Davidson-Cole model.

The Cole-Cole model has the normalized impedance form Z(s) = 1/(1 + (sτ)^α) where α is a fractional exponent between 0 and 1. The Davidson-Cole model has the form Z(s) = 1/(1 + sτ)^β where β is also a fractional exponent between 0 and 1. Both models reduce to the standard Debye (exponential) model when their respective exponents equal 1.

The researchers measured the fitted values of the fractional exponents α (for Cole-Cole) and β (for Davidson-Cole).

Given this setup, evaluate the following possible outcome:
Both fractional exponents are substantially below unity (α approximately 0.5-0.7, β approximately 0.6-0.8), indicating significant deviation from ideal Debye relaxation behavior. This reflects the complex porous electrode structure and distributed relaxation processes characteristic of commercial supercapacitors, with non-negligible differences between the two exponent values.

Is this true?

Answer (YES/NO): NO